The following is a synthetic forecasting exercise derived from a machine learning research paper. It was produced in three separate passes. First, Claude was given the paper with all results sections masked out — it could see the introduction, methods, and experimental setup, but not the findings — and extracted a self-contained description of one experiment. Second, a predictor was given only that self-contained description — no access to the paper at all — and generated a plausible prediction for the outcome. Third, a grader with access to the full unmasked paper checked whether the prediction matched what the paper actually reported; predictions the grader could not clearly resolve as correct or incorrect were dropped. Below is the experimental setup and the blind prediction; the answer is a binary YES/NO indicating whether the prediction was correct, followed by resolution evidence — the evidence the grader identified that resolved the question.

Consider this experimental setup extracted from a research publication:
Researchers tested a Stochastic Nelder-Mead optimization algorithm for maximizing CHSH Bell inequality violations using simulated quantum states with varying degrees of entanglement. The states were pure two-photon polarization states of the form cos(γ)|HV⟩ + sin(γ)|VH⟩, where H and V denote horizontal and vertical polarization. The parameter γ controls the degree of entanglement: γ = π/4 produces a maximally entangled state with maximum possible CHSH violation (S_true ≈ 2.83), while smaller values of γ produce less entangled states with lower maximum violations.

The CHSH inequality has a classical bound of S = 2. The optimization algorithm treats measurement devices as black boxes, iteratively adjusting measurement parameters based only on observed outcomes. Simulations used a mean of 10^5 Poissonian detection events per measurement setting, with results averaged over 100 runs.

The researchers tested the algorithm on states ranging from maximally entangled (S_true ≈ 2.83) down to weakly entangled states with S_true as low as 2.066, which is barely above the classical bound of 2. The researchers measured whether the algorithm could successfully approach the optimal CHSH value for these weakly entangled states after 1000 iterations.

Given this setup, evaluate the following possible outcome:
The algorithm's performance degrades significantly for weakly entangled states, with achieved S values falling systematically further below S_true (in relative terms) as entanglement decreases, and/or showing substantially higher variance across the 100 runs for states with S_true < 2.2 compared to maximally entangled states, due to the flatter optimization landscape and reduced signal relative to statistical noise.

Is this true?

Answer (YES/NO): NO